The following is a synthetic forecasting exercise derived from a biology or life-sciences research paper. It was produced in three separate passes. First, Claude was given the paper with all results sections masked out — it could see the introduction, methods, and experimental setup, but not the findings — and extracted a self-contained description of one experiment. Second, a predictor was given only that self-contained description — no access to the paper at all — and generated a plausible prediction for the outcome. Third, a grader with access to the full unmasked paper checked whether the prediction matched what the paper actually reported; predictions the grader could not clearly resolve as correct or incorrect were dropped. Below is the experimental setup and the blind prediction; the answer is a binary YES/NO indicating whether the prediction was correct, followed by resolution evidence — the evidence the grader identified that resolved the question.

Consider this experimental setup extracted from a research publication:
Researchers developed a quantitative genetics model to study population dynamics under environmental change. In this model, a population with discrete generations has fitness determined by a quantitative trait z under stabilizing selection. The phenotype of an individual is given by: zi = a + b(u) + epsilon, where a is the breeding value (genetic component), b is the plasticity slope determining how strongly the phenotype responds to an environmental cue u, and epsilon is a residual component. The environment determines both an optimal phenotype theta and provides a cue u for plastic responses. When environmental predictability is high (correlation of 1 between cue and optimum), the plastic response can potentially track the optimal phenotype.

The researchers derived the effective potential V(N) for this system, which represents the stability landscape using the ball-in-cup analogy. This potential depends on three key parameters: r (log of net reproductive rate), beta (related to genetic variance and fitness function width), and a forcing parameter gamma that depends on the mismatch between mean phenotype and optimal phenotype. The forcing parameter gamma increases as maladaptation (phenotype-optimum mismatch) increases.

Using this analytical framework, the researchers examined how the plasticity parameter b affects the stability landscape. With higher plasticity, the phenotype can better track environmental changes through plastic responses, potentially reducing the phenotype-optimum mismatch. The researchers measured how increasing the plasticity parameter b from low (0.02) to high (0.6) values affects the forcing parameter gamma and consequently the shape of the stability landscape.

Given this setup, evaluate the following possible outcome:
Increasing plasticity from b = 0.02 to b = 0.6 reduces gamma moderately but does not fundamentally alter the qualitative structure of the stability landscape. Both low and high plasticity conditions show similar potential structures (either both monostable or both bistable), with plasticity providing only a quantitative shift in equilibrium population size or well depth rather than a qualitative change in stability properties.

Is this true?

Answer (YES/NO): NO